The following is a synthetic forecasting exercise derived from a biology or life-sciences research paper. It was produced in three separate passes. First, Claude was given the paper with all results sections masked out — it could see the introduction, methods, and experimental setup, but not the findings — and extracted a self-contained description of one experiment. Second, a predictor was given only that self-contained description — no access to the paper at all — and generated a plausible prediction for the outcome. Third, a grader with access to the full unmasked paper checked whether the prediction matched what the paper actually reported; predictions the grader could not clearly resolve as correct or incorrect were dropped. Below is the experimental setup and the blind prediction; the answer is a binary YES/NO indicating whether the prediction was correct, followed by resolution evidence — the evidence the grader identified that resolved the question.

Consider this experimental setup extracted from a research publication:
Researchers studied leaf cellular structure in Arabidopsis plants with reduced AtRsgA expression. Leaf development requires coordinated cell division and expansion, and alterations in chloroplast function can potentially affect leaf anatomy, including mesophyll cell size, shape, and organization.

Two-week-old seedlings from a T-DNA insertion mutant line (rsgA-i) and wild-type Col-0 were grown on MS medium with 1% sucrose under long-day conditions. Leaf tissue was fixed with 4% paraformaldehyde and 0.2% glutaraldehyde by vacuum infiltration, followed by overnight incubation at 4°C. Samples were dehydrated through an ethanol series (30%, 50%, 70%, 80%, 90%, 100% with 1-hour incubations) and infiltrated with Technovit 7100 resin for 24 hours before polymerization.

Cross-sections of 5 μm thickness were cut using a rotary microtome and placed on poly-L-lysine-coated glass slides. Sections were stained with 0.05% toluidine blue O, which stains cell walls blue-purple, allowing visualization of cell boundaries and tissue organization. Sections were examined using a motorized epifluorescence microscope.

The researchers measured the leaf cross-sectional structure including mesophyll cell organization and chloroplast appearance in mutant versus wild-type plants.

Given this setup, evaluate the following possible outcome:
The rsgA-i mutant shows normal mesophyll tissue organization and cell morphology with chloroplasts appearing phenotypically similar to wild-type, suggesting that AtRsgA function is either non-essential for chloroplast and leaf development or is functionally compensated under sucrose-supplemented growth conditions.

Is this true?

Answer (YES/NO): NO